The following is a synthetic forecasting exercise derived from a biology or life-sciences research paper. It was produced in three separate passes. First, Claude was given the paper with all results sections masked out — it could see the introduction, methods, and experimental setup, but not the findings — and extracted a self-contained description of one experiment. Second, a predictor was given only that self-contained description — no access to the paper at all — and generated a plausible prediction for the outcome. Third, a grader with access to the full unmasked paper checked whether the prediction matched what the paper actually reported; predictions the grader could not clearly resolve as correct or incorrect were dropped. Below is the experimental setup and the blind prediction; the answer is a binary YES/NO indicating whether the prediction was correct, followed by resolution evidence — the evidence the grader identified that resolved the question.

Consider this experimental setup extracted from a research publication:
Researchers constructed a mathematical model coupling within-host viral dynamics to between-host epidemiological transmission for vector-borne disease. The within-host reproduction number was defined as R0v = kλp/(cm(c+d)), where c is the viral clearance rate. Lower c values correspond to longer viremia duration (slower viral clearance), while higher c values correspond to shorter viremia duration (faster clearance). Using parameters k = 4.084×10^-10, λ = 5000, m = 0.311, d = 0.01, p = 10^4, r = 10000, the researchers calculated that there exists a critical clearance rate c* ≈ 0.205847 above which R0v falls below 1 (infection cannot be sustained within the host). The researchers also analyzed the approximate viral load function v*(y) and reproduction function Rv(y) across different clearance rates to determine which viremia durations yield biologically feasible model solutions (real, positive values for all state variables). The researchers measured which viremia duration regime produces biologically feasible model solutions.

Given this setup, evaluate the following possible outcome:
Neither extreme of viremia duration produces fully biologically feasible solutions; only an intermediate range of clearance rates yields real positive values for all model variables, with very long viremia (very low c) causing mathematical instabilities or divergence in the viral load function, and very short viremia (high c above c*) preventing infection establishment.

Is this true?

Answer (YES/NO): YES